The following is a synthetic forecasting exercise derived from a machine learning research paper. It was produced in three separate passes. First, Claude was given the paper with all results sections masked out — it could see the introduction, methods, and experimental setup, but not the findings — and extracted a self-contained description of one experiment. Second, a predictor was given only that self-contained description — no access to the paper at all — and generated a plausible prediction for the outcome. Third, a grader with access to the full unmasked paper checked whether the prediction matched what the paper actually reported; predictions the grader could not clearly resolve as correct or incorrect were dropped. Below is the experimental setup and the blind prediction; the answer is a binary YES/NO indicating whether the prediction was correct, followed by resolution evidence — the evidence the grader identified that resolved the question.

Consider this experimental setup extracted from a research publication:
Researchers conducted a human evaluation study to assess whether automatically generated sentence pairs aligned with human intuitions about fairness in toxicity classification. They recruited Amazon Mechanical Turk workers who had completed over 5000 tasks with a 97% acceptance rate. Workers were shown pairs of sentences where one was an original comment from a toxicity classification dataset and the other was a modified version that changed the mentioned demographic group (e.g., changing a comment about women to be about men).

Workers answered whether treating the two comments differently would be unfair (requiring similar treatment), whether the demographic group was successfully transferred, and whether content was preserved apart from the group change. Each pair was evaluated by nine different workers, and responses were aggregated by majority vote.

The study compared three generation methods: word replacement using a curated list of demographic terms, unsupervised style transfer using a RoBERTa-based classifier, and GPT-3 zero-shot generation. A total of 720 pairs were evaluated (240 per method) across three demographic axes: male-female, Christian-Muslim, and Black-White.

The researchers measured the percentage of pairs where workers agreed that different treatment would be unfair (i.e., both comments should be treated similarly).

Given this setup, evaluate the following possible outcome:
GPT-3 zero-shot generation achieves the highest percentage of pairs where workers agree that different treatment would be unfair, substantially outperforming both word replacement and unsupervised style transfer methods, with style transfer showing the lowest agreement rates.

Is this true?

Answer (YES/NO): NO